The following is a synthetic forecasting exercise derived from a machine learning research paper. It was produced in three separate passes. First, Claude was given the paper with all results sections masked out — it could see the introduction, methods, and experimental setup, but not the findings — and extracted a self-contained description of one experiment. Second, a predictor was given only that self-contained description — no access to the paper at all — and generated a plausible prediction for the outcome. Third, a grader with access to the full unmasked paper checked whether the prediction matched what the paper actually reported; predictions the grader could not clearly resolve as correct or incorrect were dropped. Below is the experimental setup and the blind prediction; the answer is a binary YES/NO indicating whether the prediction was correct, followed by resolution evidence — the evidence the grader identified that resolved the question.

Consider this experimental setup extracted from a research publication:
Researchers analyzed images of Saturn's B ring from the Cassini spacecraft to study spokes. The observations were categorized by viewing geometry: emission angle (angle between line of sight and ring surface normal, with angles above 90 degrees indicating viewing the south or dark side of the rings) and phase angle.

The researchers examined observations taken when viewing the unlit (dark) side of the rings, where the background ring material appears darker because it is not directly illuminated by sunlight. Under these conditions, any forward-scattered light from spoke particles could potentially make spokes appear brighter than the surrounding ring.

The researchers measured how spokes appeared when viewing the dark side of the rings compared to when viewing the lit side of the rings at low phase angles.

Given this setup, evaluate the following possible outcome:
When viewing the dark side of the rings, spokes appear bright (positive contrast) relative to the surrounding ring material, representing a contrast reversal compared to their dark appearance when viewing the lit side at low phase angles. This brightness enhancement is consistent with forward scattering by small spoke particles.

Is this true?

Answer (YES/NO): NO